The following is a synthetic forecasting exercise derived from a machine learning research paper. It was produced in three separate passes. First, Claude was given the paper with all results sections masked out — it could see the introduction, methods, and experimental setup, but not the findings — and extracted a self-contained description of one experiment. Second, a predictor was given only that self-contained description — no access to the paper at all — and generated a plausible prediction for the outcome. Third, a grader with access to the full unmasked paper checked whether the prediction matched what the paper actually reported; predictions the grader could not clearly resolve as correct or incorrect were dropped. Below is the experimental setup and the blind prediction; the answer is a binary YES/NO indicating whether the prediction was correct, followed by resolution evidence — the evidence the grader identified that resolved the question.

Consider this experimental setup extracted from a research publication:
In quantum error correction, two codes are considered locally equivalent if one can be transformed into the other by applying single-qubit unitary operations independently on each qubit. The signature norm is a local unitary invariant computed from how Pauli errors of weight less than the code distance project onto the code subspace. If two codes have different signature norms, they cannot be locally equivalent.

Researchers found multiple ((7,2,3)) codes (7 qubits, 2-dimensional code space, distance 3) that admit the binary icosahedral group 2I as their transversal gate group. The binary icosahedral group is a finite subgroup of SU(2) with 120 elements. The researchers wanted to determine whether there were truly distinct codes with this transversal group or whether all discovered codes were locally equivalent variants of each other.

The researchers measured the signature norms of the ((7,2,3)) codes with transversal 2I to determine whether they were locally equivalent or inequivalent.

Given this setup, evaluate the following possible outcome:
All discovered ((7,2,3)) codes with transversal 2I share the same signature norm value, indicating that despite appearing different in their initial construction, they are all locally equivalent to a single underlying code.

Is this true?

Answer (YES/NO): NO